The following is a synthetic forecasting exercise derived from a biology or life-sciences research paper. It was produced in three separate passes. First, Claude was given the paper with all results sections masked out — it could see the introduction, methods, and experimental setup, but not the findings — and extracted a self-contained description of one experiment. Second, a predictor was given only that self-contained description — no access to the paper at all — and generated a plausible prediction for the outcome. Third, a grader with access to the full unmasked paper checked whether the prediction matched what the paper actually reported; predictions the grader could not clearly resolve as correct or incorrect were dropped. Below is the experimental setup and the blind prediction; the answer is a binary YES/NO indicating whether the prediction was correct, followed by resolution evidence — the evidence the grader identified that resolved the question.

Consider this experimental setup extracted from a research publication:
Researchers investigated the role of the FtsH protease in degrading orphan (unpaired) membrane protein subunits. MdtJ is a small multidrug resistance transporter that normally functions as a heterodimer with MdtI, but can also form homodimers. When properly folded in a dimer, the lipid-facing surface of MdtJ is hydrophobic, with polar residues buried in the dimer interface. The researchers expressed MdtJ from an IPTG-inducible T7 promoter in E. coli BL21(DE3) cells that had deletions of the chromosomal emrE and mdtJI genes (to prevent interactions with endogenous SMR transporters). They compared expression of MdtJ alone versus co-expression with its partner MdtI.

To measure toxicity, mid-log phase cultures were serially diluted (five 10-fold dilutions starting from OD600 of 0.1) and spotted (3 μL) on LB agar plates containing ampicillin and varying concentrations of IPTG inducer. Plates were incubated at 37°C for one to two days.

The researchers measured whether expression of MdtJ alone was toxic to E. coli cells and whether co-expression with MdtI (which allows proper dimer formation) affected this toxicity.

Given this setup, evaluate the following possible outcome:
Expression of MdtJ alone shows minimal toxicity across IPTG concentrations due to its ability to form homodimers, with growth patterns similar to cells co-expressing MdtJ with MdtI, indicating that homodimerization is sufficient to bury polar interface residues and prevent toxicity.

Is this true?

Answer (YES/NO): NO